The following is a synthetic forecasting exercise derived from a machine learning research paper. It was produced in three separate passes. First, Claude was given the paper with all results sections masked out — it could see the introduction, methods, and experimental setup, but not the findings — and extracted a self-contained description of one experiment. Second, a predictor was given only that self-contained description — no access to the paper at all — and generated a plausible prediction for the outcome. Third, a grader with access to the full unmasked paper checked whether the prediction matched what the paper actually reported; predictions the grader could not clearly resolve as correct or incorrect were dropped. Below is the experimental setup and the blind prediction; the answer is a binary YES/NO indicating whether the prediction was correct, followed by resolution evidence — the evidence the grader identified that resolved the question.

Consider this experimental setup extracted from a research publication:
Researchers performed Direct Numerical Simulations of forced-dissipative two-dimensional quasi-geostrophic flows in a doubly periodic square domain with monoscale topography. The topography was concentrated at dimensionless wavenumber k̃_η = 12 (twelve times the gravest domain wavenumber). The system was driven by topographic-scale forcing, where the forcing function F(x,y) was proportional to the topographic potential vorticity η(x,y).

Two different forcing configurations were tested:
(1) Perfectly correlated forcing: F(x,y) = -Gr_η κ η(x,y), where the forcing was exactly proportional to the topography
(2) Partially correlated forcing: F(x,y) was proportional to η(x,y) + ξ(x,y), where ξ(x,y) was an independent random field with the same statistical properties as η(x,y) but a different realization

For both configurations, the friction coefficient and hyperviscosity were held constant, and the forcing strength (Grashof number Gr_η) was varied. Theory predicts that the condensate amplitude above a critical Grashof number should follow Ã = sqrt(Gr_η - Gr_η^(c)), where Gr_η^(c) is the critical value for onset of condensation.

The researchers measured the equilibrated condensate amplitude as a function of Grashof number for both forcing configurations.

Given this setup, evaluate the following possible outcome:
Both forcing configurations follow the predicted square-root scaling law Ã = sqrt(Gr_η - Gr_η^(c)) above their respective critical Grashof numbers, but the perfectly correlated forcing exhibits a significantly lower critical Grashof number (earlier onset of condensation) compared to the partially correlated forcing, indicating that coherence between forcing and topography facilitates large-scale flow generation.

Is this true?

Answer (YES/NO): NO